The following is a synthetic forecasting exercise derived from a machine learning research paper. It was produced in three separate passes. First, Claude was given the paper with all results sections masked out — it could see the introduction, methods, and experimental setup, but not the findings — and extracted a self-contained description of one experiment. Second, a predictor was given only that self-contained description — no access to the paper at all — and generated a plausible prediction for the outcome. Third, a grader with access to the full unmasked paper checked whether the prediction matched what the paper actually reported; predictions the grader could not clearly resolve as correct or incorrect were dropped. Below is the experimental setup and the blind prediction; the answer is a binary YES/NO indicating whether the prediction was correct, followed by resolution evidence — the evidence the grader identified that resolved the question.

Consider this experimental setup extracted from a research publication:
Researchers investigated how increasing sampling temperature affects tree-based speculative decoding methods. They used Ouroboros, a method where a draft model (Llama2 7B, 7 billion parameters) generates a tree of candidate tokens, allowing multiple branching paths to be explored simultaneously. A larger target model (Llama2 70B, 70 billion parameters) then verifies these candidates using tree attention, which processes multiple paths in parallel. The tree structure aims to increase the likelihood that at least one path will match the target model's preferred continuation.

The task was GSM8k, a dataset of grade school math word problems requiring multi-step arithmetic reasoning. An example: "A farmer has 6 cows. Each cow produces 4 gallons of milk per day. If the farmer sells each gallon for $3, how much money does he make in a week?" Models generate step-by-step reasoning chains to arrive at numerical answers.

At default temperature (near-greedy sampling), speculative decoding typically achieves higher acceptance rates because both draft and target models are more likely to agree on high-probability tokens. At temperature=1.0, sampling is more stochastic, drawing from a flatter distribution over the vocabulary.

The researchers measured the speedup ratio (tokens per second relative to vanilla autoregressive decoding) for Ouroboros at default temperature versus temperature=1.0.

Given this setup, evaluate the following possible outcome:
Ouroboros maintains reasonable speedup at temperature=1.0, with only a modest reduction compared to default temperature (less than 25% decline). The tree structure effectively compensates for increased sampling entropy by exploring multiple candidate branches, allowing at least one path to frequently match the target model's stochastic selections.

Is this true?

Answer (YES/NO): YES